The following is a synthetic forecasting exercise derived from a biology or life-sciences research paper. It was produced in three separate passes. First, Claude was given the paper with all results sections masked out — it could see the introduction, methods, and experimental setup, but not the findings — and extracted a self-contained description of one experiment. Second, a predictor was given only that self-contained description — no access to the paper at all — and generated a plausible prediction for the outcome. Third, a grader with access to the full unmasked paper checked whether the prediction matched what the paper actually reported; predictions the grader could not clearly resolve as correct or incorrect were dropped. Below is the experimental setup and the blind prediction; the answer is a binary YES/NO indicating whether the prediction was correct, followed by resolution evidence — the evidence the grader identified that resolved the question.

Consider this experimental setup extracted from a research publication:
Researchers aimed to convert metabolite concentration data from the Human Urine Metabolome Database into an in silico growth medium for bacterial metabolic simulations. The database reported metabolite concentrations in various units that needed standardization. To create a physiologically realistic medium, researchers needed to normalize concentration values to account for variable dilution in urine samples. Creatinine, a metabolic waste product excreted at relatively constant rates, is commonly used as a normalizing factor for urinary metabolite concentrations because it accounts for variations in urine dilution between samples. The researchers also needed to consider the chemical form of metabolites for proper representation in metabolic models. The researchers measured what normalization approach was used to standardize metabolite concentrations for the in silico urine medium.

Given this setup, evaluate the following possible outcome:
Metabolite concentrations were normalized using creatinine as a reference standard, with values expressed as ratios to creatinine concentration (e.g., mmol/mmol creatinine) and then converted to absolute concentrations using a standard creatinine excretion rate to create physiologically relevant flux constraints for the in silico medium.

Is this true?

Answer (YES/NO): NO